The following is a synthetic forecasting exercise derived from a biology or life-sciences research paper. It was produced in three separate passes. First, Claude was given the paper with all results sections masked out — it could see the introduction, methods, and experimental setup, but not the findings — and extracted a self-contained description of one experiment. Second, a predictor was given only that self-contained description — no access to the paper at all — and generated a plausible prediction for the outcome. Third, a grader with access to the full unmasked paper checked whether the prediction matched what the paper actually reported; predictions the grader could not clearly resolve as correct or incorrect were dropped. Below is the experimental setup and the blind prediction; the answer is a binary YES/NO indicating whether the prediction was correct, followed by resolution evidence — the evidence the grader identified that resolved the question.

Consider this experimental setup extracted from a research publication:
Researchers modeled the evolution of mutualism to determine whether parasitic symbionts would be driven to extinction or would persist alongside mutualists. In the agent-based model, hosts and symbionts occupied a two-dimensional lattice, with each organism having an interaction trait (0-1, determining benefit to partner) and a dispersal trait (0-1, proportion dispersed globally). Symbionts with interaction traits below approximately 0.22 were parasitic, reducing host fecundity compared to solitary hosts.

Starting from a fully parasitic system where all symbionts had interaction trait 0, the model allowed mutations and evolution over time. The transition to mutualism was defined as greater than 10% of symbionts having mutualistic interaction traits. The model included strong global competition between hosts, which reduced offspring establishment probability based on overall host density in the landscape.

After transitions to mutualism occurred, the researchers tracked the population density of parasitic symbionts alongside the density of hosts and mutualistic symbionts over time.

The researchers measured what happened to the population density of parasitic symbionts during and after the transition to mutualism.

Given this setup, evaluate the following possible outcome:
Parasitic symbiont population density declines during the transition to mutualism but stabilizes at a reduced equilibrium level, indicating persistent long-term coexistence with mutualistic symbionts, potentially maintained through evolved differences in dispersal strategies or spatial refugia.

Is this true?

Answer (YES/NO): NO